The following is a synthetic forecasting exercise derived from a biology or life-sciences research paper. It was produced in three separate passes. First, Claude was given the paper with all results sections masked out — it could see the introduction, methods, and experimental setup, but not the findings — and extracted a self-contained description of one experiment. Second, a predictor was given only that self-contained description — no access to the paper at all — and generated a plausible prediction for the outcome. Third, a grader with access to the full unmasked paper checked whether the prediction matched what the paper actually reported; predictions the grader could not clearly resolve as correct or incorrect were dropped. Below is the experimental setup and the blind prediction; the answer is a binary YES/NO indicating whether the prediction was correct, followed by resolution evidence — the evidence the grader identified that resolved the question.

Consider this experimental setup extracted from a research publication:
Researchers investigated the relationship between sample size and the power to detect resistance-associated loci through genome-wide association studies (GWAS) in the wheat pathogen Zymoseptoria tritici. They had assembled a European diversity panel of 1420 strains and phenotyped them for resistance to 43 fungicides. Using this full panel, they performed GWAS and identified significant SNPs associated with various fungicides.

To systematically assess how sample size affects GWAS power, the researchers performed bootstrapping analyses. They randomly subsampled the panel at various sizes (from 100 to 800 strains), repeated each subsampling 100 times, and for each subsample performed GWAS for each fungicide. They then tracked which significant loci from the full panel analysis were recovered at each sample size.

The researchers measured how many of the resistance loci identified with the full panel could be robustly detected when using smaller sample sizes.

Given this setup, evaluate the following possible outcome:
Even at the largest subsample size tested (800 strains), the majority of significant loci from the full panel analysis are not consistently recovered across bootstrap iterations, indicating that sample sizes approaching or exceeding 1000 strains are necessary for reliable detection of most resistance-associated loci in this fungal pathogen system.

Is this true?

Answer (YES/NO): NO